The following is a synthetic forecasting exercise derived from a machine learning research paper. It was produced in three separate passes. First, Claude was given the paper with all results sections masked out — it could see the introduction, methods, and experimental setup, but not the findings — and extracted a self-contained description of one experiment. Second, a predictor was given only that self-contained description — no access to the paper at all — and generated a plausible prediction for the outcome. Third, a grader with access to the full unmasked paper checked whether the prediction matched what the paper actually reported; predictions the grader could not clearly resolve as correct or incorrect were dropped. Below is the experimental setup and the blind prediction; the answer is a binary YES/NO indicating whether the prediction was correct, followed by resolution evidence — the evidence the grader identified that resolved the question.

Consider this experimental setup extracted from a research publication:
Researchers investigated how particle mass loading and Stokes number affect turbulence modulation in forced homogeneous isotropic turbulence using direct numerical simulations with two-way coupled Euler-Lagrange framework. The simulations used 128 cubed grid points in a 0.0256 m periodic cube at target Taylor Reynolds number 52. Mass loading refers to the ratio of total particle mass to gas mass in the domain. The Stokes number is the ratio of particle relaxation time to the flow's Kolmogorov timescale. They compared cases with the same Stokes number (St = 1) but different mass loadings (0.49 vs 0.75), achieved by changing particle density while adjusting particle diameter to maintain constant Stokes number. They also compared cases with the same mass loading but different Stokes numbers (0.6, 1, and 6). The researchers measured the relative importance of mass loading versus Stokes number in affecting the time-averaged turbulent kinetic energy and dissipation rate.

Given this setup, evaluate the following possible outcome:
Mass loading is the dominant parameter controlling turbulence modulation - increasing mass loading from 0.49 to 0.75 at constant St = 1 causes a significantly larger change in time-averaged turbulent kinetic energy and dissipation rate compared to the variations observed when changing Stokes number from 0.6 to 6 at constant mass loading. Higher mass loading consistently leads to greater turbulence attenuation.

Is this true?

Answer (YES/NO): NO